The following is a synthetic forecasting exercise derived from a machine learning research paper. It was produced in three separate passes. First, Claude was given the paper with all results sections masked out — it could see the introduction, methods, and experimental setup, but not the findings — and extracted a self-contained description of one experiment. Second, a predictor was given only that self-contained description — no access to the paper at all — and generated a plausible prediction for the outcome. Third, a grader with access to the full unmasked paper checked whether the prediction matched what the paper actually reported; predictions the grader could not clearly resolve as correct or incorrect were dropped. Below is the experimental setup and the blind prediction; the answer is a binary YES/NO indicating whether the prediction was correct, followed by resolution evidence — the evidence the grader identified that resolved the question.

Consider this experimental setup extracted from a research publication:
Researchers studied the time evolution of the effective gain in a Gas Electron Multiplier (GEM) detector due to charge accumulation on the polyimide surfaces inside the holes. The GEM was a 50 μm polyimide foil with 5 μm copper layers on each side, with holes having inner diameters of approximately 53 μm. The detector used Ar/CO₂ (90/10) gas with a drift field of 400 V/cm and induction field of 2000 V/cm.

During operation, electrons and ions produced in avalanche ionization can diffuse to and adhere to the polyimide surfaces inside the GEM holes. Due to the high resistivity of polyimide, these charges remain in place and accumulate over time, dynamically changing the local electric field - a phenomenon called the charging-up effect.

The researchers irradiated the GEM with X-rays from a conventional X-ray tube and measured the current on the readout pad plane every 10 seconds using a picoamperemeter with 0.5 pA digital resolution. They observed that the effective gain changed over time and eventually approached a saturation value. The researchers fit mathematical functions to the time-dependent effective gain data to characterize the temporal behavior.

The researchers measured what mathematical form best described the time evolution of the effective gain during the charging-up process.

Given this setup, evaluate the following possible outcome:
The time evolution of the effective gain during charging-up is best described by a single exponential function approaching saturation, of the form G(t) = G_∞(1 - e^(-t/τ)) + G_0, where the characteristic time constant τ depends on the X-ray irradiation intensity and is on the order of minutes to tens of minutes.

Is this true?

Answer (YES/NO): YES